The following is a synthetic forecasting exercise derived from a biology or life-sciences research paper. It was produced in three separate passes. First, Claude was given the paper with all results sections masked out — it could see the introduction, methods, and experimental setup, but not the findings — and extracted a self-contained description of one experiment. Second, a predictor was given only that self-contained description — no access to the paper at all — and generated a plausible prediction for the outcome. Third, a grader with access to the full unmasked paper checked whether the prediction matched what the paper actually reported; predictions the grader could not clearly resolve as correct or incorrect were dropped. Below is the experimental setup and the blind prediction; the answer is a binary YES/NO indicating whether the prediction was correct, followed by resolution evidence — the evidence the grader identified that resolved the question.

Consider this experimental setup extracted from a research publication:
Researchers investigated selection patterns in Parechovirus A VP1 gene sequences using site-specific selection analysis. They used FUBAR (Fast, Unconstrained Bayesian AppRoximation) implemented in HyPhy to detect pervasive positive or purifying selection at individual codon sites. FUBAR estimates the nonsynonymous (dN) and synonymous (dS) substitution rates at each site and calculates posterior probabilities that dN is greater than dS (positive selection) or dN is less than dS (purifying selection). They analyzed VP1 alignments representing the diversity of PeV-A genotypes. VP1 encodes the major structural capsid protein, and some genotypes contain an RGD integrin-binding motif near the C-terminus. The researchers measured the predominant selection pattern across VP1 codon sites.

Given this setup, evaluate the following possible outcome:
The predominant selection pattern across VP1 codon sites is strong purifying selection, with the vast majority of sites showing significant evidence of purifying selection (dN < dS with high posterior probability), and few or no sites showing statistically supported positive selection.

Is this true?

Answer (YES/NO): YES